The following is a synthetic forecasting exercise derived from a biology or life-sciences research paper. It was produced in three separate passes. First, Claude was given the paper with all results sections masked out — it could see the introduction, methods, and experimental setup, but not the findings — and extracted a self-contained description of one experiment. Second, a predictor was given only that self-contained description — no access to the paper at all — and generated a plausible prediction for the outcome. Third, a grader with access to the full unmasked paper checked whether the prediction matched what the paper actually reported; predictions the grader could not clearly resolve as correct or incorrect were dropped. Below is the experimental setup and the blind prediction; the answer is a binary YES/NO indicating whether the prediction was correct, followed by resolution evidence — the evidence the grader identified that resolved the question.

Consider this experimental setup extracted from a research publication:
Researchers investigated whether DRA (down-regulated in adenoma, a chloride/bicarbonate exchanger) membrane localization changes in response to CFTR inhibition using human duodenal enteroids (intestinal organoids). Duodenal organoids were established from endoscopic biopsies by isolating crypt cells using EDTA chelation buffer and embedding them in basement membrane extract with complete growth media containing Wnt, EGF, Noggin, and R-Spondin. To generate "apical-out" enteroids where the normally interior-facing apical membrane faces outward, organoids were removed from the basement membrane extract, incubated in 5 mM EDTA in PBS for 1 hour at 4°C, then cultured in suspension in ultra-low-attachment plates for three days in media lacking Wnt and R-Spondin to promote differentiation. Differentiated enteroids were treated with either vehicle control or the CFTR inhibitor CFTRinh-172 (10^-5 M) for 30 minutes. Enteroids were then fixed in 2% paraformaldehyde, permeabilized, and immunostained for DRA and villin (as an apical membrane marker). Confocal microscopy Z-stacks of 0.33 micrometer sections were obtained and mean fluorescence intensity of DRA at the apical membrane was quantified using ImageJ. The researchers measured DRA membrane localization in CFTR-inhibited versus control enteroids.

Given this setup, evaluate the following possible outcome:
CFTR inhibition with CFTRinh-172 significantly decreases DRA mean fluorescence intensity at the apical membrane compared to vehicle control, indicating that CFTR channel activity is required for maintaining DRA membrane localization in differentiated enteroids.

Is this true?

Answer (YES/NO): NO